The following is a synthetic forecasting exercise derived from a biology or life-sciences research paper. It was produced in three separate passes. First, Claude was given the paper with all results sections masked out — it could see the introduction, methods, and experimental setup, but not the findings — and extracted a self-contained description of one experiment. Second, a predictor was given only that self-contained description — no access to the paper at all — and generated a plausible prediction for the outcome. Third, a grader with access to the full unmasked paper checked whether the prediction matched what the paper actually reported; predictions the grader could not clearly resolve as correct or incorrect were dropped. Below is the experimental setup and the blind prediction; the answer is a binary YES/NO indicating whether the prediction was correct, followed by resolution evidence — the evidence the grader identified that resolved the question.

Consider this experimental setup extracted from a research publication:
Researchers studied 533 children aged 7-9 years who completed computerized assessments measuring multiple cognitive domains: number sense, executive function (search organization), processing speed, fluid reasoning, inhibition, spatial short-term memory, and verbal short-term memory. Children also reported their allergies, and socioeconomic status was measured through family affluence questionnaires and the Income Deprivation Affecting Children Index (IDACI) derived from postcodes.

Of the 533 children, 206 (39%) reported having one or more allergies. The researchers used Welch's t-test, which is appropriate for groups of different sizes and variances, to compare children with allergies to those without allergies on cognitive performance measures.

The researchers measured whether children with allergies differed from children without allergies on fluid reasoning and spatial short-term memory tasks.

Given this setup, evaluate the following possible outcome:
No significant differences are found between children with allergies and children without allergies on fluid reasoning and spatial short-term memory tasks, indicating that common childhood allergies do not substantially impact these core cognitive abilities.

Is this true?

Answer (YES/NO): NO